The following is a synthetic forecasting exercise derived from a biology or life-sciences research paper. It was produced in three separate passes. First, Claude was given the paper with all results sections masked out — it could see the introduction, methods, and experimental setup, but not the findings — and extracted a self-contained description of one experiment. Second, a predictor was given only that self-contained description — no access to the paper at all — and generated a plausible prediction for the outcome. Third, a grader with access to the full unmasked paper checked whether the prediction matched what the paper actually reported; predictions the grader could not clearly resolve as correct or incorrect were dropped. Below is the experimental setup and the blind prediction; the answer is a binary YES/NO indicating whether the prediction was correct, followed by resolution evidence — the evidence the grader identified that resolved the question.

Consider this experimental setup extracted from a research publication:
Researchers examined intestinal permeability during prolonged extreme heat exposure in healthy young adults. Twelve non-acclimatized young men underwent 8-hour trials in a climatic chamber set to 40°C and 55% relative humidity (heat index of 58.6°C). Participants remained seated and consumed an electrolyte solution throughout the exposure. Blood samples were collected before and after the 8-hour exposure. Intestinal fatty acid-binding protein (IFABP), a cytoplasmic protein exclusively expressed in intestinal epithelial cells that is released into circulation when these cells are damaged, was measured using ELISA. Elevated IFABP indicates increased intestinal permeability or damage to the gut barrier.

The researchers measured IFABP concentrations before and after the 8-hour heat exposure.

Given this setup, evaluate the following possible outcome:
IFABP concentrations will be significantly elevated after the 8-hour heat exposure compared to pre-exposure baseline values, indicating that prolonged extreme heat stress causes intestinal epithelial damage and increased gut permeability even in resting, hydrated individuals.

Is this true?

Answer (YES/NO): YES